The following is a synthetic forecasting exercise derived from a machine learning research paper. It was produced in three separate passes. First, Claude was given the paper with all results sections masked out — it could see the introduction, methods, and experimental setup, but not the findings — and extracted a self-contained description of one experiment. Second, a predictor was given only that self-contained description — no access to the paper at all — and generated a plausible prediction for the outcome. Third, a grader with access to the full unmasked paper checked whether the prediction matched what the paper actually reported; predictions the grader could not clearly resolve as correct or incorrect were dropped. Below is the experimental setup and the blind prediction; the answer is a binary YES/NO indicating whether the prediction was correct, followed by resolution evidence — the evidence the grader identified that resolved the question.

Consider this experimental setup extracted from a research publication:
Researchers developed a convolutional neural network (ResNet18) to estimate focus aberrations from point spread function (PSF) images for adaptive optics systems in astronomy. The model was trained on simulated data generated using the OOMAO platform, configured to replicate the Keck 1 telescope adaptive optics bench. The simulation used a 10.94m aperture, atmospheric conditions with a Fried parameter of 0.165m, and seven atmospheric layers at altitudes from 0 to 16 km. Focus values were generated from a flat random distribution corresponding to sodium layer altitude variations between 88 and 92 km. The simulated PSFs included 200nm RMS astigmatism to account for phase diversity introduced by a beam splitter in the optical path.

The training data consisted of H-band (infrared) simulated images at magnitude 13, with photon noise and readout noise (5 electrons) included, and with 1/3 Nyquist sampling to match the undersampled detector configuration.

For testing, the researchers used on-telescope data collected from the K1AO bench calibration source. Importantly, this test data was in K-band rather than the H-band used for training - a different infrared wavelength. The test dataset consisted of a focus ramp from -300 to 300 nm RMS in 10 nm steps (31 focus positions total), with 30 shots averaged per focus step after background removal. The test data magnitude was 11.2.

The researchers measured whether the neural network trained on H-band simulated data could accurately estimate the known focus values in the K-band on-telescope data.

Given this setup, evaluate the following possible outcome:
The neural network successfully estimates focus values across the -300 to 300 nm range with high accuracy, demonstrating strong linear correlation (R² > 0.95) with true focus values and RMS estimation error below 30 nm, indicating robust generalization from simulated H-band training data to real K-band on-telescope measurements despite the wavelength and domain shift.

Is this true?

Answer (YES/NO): NO